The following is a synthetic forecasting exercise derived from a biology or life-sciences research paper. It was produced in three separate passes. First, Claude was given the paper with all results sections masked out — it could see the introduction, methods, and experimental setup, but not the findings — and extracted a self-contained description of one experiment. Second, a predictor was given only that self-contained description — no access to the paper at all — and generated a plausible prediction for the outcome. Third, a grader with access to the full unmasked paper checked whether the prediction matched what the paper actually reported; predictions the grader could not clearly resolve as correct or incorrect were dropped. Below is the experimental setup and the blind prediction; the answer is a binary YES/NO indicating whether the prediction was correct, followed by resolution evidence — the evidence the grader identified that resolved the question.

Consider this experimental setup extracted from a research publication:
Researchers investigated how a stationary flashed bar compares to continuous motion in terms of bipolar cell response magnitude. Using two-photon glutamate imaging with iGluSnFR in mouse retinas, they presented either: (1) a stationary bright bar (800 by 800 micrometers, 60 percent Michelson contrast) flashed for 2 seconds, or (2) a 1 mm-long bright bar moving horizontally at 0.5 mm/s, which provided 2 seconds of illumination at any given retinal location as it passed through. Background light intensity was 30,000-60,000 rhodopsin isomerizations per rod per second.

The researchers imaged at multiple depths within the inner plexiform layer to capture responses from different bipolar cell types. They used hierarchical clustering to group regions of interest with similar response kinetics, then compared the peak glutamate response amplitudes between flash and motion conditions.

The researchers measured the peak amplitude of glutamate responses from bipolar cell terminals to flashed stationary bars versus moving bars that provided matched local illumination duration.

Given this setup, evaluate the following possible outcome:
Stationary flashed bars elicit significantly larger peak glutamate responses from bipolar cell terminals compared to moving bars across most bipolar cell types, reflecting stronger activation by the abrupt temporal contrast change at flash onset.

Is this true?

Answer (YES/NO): YES